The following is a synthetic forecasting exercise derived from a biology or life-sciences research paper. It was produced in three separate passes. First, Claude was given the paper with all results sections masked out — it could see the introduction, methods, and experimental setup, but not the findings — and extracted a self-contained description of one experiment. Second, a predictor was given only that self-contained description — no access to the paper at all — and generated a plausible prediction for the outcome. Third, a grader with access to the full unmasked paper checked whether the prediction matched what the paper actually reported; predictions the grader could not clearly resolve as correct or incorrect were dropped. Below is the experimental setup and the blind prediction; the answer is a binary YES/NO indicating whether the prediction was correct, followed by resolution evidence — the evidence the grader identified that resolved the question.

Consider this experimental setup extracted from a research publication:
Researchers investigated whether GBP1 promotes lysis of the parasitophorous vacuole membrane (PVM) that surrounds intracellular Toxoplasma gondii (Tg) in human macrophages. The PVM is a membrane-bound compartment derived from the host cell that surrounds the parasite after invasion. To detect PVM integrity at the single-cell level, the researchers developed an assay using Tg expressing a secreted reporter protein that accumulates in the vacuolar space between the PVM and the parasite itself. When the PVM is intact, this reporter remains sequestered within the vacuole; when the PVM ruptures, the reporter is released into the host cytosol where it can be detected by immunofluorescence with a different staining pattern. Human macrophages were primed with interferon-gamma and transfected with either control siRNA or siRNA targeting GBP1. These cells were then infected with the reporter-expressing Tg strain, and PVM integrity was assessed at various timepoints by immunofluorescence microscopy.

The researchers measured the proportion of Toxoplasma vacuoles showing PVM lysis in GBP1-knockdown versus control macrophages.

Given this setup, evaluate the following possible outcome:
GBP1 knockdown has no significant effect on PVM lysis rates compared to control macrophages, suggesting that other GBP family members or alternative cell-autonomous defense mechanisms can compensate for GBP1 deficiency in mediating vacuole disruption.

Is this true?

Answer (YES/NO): NO